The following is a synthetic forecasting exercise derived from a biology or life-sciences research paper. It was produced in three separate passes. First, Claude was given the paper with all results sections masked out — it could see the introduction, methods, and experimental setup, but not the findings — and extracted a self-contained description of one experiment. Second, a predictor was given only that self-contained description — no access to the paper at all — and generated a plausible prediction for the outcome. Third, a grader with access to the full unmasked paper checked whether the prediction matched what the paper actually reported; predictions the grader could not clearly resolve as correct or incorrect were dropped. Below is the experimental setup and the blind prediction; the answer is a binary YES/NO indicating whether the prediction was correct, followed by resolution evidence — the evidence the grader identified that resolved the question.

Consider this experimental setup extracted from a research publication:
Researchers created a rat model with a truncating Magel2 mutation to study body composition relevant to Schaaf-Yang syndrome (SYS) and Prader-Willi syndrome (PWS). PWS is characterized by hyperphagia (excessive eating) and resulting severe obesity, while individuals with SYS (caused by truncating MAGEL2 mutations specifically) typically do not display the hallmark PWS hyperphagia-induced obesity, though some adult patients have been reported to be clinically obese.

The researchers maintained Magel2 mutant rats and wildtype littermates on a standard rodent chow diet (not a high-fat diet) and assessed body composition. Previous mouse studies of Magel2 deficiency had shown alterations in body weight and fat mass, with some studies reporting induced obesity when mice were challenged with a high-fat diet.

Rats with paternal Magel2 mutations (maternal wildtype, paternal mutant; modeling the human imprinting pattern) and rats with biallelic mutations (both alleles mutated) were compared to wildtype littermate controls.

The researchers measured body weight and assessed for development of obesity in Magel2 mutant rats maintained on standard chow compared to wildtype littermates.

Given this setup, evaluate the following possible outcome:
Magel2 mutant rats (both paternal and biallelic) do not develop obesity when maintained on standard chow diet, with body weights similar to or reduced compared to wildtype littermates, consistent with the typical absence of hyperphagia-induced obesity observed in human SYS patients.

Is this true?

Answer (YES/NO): YES